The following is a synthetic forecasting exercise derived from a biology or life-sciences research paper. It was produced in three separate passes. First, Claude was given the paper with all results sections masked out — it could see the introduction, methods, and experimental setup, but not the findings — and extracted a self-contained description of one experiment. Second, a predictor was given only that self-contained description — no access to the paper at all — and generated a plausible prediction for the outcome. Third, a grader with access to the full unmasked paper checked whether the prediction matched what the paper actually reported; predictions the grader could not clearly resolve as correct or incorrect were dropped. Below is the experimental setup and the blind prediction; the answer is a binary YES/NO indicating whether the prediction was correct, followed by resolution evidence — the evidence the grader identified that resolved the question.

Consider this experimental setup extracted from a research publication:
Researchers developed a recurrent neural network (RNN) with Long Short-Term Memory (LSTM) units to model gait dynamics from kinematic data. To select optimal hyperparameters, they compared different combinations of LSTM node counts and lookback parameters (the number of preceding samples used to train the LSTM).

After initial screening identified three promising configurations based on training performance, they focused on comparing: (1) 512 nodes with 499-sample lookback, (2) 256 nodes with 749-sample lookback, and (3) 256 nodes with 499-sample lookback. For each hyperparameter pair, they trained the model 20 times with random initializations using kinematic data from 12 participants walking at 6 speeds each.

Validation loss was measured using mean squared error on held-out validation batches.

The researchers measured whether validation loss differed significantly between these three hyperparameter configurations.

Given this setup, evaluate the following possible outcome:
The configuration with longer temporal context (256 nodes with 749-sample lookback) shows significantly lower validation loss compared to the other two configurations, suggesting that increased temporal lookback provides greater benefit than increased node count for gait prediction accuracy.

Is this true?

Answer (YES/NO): YES